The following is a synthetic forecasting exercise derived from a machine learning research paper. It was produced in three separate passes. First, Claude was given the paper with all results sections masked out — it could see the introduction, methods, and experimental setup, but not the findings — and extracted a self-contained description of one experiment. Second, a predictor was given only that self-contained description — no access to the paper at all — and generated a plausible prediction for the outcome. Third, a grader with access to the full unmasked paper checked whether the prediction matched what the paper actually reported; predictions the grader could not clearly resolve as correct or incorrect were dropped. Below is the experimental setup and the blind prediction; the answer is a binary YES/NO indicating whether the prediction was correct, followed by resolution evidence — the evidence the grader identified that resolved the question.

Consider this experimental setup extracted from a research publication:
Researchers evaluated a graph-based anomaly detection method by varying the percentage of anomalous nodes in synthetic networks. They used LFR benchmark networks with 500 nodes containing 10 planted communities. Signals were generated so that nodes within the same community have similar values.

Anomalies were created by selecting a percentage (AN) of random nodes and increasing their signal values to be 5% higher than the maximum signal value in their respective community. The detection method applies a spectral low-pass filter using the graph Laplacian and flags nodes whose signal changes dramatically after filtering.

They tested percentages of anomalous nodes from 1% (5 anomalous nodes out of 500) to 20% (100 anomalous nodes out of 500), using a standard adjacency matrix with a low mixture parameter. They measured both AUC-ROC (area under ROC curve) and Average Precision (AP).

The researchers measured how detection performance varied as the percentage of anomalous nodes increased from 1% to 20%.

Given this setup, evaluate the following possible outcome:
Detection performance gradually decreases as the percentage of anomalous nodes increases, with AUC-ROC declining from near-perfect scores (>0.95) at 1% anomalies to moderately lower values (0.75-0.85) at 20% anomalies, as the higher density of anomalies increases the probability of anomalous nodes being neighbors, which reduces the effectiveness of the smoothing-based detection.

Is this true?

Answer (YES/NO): NO